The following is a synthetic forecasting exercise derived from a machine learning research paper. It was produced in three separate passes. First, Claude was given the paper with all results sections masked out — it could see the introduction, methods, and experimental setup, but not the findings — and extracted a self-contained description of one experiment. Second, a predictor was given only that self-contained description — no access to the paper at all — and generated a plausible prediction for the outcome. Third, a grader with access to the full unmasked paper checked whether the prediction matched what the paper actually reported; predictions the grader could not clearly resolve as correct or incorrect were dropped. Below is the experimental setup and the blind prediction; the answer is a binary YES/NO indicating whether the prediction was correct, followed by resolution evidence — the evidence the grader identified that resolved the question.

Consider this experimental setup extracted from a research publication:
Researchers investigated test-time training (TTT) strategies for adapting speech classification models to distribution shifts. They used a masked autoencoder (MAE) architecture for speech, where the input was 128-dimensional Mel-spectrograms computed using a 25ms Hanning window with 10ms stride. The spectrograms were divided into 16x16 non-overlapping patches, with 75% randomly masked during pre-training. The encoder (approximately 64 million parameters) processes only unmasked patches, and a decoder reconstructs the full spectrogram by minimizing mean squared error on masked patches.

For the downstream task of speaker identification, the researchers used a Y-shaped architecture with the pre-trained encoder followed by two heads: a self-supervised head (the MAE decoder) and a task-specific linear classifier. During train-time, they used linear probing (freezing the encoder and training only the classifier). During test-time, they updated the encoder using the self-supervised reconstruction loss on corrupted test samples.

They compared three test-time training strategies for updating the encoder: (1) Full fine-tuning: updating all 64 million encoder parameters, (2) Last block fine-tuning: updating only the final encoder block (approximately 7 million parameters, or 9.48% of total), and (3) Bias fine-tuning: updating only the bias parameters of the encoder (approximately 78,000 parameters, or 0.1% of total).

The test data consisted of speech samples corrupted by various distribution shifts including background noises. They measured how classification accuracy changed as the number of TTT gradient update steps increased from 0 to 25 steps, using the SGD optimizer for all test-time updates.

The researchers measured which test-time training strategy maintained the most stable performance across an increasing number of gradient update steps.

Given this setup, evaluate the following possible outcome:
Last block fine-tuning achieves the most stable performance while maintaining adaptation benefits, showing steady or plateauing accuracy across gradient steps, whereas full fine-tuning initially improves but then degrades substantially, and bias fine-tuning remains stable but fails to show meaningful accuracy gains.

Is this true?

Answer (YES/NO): NO